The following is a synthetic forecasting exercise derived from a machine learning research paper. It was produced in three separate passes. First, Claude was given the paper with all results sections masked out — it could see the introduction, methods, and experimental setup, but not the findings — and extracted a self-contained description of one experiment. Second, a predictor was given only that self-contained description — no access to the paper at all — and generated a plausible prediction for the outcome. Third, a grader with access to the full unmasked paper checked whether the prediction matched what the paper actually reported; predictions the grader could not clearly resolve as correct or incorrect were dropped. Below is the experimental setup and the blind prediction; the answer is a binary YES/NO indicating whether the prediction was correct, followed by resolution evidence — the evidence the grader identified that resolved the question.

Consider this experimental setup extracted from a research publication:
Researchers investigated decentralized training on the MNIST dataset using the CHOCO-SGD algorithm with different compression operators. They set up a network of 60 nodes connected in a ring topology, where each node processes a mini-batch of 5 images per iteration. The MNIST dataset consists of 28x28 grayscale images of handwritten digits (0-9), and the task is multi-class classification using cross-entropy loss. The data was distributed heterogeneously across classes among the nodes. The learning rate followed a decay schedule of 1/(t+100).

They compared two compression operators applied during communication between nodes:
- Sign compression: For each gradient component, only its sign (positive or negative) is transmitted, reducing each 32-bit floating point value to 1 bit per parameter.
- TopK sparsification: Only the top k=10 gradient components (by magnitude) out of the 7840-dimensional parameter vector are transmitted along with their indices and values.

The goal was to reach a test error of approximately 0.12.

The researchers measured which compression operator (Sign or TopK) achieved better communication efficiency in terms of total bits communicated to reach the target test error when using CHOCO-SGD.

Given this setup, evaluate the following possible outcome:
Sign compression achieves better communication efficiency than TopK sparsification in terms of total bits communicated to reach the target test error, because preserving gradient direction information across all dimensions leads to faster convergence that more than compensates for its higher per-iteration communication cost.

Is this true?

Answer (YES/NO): NO